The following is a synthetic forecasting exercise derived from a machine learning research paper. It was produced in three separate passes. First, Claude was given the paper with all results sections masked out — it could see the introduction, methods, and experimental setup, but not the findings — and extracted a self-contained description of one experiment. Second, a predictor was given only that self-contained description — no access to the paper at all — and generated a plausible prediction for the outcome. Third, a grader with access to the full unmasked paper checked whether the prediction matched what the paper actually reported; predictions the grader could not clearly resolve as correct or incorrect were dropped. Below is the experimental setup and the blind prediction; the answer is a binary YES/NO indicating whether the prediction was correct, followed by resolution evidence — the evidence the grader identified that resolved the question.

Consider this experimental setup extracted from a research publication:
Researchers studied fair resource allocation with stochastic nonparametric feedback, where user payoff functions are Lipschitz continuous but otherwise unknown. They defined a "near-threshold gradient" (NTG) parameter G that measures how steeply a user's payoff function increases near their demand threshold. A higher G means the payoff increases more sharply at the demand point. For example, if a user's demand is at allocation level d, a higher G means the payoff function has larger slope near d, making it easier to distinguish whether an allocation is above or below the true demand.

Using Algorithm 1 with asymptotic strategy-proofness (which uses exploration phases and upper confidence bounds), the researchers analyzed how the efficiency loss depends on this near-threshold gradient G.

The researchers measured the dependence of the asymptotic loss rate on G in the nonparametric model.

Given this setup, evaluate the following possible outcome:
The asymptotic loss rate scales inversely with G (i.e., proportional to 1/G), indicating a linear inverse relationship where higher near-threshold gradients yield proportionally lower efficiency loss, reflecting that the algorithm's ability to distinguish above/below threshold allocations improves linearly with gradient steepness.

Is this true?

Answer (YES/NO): NO